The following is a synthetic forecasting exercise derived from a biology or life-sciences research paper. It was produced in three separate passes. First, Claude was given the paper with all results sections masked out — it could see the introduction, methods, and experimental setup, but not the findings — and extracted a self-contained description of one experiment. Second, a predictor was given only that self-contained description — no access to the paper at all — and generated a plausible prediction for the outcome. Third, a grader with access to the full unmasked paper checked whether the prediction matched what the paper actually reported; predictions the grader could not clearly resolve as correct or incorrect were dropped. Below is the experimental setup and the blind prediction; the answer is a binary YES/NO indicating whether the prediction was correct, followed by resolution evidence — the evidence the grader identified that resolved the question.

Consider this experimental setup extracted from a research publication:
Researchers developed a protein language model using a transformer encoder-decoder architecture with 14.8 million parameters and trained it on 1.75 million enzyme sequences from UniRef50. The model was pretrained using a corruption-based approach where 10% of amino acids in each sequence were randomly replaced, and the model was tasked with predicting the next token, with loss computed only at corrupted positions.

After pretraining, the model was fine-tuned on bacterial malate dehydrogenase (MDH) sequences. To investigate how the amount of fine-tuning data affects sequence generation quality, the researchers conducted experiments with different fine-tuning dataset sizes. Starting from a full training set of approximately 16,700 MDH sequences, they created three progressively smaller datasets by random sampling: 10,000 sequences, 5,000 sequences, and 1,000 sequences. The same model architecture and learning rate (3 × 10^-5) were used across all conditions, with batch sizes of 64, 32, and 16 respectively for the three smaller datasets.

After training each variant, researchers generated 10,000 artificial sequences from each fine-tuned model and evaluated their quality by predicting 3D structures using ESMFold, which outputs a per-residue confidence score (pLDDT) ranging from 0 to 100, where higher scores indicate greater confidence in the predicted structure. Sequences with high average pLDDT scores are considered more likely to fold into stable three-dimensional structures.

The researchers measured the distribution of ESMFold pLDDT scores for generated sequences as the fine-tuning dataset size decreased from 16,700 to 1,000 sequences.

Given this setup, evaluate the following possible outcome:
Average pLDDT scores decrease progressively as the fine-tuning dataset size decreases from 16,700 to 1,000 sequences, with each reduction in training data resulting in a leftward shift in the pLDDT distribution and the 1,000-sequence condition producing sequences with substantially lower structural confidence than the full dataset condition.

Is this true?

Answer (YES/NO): NO